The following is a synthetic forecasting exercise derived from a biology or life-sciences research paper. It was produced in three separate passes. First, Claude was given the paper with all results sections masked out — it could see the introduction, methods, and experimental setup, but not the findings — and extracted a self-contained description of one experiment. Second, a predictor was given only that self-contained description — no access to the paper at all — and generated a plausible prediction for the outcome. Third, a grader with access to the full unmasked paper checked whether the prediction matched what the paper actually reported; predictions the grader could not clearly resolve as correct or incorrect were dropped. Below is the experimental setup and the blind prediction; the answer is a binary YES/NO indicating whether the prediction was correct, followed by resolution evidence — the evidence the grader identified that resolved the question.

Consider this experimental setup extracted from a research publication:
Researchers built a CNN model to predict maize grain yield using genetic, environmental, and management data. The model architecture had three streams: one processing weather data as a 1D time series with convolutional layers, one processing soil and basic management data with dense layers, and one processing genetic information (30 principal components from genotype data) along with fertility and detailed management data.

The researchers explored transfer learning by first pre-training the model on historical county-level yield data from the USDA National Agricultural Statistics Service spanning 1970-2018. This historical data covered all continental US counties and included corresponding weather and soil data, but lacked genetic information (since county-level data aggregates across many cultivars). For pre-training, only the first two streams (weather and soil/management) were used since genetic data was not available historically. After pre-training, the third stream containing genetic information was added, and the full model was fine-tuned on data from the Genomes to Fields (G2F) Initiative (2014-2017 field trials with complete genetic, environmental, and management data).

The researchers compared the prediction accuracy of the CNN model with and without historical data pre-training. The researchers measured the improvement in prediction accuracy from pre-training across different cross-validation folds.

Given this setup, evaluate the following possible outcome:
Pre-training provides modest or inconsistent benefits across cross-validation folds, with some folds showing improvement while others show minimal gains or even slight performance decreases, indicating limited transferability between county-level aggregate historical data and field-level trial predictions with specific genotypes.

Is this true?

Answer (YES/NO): NO